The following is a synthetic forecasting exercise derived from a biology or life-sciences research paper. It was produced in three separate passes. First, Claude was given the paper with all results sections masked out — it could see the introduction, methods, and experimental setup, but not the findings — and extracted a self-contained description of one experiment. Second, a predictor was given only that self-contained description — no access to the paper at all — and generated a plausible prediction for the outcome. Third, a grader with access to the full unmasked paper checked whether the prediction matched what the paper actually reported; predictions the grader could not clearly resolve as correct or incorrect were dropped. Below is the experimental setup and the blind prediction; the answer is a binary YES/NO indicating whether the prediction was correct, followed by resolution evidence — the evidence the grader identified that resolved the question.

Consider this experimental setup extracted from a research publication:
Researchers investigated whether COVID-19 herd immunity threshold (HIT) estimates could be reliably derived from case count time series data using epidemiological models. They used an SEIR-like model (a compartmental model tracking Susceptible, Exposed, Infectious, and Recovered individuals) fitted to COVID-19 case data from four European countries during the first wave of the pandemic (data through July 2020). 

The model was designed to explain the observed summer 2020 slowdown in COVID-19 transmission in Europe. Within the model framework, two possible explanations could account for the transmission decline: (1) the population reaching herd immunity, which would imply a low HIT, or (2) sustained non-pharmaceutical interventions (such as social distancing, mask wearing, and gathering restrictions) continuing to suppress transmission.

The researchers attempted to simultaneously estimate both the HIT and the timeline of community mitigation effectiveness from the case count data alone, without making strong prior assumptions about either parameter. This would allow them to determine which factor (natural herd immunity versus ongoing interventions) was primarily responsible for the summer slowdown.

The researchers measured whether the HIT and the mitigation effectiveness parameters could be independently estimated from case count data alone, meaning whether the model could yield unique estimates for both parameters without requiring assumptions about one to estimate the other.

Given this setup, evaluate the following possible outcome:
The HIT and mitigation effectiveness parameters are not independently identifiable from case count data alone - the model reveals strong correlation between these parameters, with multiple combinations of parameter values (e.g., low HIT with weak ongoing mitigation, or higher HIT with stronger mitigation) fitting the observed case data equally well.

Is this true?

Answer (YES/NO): YES